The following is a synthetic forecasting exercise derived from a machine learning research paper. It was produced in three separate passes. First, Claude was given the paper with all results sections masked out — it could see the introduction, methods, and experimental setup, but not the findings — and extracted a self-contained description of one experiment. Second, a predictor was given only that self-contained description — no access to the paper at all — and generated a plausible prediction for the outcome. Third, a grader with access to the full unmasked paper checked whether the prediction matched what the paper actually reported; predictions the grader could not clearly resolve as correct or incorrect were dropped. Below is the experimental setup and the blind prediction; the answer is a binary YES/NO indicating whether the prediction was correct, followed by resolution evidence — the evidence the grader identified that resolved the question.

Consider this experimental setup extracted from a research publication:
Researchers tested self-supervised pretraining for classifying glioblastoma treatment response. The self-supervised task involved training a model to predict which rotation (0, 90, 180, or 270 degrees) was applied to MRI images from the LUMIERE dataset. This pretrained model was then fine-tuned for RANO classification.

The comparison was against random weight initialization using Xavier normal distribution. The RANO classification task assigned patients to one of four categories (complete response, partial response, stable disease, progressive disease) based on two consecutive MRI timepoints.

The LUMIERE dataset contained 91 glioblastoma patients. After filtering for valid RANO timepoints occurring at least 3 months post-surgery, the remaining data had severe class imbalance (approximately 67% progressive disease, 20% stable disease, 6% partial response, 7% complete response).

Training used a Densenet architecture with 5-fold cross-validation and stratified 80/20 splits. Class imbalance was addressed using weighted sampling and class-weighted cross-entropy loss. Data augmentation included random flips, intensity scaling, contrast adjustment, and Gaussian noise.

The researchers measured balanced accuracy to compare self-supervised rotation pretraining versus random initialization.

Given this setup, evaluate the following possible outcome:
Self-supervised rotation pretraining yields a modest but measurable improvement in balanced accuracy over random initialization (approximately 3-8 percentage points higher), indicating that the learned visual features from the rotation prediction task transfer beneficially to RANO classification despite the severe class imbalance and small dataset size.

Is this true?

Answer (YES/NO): NO